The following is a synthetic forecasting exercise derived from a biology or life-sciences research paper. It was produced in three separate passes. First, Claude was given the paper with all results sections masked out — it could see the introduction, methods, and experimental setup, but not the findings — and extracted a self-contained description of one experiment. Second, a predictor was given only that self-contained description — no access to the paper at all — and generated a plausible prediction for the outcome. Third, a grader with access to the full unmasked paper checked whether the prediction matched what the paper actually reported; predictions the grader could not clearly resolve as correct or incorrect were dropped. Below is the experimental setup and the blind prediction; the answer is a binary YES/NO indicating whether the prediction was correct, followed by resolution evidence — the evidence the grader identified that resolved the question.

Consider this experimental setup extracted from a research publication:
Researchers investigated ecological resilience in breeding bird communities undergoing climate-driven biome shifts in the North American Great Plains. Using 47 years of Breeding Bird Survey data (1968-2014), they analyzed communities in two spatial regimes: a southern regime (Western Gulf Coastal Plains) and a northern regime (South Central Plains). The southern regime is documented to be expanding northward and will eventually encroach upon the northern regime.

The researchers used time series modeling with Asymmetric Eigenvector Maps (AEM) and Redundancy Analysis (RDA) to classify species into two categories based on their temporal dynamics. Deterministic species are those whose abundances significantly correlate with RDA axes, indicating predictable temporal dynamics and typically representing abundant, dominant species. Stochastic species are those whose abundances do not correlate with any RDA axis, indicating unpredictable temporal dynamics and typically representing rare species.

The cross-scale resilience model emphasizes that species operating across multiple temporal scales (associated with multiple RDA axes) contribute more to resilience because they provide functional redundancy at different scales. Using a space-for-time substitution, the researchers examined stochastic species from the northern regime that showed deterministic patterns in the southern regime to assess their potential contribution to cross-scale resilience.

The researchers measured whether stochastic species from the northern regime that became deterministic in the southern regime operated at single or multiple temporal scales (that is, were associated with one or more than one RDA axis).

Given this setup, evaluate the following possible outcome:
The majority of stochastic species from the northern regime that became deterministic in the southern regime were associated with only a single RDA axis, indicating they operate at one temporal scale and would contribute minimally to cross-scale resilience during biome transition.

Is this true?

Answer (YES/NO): YES